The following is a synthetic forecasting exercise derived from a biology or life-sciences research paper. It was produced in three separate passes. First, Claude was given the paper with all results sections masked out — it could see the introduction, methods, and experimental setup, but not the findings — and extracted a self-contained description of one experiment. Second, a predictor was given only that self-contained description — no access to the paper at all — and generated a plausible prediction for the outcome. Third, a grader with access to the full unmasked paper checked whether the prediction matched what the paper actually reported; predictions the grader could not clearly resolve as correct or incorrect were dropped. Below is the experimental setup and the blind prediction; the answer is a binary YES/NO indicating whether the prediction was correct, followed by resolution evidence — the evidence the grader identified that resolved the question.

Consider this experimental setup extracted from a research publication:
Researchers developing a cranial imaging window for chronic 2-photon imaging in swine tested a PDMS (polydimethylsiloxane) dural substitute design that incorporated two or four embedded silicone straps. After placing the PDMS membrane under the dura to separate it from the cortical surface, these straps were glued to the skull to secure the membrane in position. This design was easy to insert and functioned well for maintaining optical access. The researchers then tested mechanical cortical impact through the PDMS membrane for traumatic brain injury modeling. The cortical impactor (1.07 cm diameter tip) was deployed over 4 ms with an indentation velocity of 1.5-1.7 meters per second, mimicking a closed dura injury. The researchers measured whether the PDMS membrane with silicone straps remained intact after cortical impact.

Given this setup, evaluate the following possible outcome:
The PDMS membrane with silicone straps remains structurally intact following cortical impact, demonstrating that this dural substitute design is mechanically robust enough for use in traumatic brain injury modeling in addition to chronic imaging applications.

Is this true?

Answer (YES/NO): NO